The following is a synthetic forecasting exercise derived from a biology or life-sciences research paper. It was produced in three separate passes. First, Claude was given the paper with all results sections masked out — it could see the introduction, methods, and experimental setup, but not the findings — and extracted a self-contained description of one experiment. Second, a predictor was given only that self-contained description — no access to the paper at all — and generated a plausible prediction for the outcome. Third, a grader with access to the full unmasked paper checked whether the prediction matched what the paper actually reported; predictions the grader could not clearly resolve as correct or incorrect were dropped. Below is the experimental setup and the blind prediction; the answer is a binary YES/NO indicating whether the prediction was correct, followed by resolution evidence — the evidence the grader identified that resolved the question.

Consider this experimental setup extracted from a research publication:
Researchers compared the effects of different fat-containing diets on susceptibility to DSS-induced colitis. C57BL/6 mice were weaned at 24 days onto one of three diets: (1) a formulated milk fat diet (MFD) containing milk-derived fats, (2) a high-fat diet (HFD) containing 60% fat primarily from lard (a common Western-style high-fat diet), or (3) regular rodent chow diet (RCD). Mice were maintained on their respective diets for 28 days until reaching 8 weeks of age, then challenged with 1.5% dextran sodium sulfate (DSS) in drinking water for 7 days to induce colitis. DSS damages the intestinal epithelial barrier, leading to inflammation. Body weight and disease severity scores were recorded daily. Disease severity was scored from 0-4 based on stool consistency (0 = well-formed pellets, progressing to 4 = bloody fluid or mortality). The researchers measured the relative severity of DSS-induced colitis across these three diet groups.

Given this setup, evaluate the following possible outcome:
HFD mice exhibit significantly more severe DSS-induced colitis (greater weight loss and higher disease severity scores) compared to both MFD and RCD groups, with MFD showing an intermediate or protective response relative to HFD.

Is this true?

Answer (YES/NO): NO